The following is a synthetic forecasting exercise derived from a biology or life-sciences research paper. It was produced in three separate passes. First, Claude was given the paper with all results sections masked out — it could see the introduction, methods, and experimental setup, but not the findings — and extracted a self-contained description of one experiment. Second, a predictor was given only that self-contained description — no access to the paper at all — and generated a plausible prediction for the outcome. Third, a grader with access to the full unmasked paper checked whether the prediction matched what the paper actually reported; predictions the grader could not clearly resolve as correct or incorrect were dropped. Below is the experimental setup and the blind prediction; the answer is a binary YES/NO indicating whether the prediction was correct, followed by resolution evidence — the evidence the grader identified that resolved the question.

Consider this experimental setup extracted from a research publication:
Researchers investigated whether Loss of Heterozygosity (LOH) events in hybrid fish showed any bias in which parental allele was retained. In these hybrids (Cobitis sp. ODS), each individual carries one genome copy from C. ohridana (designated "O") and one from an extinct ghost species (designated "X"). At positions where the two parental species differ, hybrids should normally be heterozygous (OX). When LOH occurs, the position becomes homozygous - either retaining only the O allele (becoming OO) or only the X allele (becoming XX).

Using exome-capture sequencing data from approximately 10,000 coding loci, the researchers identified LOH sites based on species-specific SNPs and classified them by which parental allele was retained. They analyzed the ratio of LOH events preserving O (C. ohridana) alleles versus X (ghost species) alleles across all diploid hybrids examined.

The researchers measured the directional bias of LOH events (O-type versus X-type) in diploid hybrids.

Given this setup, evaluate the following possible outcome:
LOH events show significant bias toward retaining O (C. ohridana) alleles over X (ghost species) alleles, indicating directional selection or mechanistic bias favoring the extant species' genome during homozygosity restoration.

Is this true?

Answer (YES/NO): NO